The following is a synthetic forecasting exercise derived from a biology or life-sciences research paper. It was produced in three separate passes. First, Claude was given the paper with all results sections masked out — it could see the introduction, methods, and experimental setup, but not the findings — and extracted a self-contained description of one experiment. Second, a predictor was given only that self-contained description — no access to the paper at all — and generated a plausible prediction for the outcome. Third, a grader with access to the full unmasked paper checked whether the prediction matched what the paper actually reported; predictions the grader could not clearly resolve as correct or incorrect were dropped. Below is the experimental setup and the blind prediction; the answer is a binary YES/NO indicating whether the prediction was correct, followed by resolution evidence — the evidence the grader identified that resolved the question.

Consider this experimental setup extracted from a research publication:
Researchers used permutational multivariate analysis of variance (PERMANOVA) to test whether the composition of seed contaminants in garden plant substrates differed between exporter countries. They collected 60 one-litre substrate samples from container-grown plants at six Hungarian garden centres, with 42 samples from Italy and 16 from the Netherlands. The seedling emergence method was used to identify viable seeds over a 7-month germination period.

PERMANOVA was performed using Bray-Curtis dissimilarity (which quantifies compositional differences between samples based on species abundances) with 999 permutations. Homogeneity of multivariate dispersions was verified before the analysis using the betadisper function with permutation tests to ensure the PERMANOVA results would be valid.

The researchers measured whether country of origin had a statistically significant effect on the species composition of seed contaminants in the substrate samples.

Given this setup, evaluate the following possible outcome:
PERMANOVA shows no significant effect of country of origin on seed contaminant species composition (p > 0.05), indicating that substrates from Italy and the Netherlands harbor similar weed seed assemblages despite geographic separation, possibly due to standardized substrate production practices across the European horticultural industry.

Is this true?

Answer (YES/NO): NO